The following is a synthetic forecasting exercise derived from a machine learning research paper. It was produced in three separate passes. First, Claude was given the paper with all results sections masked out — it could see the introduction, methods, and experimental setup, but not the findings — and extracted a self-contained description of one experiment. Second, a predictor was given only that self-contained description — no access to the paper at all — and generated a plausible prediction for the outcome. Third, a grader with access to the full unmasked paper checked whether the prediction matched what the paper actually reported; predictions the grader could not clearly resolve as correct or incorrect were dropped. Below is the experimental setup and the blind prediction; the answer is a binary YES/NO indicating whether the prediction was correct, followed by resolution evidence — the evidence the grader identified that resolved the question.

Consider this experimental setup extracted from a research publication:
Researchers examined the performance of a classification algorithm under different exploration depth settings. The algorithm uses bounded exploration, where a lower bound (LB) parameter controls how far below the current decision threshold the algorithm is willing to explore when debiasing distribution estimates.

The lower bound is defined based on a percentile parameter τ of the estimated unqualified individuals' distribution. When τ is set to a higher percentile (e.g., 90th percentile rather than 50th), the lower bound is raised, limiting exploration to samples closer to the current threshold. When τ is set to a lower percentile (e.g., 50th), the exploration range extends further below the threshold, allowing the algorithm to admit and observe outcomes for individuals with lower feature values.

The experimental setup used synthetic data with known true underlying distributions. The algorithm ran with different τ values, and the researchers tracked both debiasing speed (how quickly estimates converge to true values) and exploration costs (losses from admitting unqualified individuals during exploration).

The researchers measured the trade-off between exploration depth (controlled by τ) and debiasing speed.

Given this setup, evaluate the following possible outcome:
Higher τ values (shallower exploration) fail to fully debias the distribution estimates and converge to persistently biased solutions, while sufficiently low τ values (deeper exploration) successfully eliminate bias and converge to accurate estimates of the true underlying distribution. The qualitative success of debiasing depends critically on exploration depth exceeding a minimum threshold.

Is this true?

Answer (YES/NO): NO